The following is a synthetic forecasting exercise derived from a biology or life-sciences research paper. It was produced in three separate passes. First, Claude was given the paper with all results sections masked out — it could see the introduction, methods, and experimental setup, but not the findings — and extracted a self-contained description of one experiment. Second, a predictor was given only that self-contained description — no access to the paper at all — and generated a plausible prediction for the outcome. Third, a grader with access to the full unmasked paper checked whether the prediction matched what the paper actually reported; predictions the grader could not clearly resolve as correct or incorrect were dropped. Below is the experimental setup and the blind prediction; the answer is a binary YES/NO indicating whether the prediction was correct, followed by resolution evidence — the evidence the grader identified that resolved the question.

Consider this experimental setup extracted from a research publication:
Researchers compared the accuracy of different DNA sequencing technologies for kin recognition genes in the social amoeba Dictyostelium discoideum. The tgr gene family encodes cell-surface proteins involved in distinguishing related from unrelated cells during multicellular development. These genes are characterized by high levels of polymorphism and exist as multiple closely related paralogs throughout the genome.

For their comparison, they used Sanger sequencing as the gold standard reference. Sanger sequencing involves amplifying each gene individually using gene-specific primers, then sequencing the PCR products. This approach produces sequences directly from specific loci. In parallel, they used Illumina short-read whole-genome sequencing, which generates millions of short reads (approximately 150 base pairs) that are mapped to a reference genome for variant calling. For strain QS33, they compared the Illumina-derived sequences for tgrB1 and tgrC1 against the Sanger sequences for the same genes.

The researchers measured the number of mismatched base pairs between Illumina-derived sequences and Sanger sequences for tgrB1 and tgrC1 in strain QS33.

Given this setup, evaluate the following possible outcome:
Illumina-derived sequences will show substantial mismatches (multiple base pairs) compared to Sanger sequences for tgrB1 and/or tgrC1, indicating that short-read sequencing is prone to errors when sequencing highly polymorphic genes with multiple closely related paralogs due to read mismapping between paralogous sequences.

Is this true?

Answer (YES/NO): YES